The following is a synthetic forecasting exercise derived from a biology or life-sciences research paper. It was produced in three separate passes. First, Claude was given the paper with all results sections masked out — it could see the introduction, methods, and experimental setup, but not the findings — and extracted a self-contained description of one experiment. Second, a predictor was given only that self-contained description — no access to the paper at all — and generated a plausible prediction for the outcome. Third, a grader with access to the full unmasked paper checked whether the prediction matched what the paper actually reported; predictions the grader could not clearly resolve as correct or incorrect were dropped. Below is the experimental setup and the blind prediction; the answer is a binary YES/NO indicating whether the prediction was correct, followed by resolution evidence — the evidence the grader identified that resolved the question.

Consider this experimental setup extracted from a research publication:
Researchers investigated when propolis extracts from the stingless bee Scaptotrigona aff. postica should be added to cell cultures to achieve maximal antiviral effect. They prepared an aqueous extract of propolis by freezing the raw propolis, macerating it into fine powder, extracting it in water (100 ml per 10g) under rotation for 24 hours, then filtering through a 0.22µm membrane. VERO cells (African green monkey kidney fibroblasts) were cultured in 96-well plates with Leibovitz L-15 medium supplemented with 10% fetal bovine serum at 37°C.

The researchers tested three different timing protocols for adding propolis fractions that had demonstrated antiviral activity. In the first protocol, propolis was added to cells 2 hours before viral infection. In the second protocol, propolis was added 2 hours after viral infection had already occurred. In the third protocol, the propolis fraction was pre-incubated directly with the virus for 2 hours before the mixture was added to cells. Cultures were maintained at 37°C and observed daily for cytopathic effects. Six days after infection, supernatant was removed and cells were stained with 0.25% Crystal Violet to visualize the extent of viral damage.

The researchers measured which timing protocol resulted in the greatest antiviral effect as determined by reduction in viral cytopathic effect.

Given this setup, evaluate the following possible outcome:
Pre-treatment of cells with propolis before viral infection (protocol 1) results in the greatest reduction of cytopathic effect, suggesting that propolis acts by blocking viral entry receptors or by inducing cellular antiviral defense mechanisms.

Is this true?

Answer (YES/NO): NO